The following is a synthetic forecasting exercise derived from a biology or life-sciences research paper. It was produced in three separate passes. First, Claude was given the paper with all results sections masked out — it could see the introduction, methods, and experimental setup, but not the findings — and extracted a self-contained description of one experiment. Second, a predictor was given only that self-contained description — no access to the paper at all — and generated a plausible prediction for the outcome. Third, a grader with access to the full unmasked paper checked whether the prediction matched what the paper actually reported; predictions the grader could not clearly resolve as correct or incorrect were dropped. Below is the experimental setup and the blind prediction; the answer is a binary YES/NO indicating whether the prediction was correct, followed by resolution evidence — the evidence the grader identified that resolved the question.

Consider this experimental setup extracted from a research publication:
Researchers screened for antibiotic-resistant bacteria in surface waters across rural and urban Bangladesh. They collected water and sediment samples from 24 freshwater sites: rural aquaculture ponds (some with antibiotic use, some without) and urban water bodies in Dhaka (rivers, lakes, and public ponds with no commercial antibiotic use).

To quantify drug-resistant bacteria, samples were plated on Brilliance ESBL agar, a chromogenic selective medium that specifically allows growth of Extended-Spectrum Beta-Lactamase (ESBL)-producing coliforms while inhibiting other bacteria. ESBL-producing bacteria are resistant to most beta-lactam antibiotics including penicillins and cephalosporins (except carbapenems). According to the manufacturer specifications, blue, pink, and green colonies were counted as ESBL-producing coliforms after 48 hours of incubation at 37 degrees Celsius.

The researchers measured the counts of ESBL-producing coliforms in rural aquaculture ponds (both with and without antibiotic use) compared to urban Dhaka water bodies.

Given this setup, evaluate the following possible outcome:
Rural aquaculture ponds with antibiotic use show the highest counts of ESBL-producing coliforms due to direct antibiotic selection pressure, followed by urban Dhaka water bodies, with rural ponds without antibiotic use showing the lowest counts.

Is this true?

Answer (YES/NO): NO